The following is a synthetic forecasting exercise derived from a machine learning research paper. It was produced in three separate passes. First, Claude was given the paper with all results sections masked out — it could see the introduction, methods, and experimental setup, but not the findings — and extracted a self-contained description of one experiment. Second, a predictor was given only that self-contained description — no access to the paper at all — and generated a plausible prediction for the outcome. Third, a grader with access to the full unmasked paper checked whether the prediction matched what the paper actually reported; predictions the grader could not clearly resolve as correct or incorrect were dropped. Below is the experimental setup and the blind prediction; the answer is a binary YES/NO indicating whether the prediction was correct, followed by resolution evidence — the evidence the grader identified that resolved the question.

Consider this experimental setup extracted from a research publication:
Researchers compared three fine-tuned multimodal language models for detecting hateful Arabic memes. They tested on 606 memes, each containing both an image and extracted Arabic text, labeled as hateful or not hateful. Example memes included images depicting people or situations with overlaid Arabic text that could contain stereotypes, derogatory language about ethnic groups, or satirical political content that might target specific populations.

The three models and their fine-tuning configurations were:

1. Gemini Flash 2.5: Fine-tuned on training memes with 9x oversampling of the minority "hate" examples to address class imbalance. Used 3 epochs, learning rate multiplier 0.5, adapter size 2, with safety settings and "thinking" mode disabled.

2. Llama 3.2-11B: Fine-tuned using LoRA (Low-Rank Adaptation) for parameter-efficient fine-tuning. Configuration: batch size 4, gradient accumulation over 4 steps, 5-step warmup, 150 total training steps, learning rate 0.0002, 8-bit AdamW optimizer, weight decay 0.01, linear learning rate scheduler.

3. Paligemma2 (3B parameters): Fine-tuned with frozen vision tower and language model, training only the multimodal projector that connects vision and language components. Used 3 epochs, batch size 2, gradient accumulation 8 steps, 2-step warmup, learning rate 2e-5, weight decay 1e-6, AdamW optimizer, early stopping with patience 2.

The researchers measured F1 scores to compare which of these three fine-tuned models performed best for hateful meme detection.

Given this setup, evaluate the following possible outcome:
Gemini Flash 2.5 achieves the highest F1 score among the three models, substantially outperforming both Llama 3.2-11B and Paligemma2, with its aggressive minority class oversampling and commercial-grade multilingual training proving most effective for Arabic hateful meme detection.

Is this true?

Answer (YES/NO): NO